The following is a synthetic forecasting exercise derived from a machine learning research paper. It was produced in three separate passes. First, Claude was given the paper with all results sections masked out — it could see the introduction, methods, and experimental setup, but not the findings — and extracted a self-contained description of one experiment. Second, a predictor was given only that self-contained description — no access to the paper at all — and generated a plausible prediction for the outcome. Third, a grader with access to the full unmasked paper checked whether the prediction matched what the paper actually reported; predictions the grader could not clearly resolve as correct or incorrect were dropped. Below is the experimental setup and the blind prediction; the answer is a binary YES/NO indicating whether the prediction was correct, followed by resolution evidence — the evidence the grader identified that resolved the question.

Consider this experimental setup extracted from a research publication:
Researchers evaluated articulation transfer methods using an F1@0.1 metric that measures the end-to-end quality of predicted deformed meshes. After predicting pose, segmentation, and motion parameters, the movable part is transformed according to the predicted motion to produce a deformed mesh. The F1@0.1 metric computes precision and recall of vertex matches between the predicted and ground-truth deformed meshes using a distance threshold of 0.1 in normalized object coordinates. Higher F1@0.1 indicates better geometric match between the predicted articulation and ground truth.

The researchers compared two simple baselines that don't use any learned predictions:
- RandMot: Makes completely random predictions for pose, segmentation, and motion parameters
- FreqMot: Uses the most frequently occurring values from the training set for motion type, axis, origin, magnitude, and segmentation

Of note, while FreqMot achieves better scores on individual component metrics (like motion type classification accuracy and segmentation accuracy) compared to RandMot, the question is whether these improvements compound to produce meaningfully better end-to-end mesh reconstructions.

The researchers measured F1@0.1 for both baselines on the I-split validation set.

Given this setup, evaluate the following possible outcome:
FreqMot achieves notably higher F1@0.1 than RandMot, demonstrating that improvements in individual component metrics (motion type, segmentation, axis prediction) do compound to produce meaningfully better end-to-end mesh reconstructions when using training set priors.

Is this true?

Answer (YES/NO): YES